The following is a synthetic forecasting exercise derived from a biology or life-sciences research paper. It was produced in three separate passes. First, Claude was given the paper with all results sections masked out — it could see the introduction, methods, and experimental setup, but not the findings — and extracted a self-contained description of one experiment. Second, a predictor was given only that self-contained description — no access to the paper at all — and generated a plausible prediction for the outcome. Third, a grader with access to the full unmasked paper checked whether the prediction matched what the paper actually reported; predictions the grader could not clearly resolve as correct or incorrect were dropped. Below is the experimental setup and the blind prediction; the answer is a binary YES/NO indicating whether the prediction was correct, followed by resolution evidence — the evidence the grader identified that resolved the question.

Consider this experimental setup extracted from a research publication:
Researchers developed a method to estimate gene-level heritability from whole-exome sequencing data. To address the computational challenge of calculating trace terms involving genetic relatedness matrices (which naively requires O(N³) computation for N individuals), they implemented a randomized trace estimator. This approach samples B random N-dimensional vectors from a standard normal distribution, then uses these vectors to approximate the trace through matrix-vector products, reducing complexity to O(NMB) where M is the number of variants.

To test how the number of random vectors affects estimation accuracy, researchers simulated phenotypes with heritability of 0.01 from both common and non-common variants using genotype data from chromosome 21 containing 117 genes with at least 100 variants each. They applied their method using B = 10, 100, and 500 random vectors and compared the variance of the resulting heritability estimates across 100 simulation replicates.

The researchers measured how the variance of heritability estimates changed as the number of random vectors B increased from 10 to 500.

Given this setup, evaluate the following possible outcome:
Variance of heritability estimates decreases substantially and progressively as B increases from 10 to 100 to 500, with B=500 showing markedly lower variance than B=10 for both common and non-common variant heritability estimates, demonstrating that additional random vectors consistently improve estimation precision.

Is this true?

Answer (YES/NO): NO